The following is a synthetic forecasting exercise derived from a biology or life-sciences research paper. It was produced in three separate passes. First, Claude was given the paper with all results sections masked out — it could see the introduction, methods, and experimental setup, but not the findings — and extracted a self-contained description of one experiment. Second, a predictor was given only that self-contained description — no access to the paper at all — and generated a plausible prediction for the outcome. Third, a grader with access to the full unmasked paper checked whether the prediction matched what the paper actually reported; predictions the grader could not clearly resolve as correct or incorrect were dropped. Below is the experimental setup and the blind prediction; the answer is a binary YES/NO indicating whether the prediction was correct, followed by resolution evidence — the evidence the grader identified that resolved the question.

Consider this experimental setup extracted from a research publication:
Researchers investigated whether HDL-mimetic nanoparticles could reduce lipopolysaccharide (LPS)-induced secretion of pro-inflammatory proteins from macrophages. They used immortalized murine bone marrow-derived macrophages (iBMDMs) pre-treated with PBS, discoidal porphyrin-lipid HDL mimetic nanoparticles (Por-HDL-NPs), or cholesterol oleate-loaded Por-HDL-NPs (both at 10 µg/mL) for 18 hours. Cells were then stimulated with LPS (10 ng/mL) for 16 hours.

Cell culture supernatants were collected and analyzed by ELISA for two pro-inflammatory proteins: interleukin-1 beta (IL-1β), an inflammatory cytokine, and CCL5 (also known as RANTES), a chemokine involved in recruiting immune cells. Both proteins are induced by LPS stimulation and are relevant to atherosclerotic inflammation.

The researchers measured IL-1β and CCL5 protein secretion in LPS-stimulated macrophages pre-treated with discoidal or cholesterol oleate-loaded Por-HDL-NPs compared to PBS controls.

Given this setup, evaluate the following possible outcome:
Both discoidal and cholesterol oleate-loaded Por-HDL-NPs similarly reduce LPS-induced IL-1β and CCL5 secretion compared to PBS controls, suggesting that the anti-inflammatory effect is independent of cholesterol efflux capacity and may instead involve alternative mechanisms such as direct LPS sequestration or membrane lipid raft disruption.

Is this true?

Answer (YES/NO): NO